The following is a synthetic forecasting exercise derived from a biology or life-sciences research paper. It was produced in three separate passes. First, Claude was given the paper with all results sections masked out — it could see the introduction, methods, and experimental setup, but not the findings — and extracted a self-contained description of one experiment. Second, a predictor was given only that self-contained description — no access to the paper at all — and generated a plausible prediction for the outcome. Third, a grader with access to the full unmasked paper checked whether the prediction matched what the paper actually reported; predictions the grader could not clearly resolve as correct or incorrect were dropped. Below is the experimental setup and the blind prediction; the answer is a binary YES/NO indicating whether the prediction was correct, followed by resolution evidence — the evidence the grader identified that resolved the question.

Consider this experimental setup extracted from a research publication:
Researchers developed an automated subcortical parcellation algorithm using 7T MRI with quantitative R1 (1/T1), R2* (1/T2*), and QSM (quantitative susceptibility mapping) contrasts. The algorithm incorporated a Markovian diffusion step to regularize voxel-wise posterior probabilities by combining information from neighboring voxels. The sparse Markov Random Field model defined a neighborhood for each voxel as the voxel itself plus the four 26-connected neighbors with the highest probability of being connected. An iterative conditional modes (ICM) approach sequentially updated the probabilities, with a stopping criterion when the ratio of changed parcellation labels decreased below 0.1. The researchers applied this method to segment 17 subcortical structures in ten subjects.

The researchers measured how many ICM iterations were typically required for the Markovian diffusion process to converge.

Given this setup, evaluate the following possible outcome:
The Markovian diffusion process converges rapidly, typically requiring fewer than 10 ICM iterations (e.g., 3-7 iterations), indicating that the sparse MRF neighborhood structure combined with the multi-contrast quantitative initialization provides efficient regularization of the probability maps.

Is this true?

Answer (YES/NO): NO